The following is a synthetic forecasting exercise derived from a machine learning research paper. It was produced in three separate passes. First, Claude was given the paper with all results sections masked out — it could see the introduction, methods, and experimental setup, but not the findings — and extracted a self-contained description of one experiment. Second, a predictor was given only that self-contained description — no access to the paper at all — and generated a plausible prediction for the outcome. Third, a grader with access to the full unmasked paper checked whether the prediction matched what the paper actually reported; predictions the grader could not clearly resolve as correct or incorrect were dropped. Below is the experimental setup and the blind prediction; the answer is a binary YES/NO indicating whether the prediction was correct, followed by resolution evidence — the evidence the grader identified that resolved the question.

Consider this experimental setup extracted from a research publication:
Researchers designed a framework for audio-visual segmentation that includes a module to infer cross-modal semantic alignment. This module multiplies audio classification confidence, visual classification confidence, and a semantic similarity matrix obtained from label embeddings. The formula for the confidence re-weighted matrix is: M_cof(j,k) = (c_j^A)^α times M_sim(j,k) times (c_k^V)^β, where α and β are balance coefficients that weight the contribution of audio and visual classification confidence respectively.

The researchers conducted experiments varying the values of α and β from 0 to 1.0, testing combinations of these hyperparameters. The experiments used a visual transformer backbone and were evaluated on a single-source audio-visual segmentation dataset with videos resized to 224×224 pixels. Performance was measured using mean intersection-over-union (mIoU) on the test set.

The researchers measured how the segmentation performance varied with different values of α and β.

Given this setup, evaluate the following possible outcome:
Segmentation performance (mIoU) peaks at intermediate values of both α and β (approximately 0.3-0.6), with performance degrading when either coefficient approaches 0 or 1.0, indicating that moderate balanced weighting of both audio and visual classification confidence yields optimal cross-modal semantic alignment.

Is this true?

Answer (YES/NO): NO